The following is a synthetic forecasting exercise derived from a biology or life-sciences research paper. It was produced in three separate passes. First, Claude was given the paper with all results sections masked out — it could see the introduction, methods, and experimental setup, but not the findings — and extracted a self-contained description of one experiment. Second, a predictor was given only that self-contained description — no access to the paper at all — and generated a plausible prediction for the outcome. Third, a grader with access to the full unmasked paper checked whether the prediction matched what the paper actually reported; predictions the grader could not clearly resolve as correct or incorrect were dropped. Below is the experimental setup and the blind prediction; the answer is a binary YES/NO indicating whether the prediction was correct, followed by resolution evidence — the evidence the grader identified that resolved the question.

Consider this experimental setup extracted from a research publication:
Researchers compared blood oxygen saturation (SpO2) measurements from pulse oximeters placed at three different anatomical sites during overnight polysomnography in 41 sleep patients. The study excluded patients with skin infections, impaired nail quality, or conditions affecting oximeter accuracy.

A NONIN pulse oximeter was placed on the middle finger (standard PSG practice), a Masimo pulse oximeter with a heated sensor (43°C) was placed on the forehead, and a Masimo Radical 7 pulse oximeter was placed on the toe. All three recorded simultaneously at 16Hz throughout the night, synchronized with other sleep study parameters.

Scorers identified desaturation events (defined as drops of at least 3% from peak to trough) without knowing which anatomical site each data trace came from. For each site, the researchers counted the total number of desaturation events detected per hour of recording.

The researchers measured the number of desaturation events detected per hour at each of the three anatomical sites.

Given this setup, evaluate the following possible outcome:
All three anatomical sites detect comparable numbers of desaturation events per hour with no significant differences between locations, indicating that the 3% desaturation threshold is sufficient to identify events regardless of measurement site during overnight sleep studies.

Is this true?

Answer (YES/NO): NO